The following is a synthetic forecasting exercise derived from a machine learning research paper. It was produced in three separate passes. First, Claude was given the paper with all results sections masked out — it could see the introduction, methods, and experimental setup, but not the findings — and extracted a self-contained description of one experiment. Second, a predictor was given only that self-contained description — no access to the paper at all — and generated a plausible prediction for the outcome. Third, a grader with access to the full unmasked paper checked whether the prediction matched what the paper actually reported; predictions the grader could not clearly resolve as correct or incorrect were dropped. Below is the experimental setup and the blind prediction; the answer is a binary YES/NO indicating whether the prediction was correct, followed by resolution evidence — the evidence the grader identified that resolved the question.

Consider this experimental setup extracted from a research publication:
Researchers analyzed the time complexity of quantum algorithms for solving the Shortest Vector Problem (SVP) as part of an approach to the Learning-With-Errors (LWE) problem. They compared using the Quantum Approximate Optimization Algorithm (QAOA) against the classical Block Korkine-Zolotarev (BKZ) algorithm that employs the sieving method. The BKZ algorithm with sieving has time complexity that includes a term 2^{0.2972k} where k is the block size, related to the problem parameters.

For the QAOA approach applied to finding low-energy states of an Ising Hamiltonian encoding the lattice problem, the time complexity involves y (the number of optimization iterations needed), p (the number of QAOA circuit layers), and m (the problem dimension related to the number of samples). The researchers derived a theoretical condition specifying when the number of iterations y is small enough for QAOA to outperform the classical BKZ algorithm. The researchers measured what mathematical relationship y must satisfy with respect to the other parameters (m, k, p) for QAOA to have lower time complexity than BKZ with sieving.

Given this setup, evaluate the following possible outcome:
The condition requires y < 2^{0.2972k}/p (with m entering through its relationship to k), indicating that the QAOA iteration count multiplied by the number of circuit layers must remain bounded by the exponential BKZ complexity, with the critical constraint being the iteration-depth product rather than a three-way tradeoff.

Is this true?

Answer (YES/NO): NO